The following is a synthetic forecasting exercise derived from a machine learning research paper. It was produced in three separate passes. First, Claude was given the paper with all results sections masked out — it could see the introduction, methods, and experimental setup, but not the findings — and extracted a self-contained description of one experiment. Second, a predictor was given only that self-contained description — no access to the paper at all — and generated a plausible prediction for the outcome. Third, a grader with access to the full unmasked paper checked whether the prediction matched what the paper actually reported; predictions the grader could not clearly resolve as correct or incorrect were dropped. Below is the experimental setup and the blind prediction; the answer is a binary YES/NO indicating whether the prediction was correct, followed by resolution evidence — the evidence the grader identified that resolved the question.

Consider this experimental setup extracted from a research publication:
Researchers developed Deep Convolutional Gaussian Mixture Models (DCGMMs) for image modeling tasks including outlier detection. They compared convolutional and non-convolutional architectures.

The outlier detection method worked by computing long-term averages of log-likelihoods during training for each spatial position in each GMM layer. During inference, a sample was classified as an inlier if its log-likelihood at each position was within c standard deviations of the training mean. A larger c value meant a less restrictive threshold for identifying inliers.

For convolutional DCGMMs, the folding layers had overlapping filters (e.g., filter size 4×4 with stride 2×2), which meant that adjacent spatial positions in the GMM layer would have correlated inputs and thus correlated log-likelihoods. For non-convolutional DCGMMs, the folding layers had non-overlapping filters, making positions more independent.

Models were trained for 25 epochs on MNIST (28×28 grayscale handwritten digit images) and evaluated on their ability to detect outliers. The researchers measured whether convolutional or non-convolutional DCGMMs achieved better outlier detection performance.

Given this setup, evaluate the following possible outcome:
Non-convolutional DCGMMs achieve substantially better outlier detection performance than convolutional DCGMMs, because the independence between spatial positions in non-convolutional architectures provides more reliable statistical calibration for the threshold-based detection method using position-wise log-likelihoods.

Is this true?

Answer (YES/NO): NO